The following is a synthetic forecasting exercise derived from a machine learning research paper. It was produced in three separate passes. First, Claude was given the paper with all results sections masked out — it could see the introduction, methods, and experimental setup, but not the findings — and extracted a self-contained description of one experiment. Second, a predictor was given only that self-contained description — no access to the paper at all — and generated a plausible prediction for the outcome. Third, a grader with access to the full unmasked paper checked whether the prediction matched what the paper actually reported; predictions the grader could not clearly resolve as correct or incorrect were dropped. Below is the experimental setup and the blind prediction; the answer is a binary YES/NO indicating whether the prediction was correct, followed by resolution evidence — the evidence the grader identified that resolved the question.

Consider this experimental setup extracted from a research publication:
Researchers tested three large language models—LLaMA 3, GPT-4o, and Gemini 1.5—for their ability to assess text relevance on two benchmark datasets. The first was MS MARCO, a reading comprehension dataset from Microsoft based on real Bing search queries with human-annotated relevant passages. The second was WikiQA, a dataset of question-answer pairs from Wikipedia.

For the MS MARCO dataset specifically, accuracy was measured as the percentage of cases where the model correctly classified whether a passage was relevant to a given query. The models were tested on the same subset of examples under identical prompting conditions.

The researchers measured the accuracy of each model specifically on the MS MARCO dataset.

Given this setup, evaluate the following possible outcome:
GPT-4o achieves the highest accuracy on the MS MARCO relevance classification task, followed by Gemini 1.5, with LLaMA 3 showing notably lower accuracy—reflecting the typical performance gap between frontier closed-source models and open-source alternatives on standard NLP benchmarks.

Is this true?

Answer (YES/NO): NO